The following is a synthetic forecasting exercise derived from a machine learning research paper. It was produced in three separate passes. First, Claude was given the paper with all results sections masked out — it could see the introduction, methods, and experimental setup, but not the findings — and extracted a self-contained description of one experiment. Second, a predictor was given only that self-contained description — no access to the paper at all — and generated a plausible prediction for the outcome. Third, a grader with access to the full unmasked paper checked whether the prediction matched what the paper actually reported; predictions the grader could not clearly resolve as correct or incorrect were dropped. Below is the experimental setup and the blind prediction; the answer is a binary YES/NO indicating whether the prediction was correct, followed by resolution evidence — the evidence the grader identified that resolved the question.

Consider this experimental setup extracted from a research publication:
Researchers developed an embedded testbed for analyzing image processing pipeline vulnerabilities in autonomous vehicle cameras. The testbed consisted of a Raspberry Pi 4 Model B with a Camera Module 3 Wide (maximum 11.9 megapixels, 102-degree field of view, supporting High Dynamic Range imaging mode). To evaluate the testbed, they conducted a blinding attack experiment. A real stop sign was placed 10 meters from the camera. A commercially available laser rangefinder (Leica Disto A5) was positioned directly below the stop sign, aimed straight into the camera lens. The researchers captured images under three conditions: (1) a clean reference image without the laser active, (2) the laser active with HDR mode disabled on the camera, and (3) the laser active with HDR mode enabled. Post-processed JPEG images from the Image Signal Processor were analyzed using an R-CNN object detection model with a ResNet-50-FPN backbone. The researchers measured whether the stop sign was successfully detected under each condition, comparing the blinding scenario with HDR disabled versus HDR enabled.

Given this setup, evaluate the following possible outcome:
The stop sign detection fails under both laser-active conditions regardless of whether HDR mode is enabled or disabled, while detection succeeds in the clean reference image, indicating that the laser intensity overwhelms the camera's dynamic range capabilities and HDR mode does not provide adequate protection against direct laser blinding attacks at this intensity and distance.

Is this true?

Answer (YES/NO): NO